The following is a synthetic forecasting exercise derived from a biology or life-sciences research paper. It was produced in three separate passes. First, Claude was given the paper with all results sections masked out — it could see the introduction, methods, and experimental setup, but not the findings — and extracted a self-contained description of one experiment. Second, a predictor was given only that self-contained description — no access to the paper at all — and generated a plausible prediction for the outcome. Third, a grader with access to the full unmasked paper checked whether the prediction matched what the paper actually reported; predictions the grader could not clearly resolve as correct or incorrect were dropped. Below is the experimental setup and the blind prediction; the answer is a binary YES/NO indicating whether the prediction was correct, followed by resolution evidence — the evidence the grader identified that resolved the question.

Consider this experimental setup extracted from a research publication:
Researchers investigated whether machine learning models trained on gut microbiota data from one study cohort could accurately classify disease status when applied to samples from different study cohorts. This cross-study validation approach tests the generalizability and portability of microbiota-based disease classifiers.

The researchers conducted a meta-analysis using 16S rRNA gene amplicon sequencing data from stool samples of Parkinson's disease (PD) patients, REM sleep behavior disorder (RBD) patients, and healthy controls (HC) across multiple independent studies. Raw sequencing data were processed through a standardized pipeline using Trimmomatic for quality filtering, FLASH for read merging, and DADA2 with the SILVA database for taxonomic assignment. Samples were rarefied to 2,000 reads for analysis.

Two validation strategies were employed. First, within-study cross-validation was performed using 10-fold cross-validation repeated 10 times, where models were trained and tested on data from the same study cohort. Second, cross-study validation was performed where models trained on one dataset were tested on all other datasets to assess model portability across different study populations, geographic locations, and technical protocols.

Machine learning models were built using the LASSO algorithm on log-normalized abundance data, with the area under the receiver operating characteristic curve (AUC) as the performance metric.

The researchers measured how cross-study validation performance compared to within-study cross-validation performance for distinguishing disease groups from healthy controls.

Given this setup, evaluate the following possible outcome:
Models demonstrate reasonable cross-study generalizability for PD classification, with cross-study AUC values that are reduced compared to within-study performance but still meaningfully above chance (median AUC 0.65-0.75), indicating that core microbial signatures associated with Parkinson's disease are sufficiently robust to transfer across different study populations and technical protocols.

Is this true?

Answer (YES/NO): NO